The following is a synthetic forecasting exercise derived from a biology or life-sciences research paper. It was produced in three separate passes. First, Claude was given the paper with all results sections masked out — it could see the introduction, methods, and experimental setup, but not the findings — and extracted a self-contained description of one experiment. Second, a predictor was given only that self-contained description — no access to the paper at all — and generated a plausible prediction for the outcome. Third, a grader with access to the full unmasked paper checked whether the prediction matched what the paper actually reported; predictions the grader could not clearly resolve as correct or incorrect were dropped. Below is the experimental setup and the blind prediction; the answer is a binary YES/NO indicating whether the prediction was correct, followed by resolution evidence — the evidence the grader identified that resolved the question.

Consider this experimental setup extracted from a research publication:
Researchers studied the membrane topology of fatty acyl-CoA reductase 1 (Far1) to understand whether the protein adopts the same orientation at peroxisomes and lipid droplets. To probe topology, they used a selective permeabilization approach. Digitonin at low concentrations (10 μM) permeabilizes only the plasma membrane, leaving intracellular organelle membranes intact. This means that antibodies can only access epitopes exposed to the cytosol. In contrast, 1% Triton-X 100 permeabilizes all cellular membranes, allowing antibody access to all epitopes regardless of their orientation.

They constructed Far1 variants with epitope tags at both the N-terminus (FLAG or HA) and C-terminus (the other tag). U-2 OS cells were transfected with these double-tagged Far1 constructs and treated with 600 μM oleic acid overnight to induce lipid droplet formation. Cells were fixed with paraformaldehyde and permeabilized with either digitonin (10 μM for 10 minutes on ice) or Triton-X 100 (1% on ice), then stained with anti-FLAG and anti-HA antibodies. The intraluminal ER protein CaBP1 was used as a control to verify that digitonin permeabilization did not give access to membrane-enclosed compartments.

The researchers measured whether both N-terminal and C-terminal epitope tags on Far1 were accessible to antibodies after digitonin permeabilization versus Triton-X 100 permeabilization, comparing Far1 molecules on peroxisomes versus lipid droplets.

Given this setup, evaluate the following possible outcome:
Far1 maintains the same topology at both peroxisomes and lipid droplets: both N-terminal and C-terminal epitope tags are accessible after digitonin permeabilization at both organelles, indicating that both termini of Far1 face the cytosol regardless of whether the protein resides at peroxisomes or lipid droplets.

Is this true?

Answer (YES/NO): NO